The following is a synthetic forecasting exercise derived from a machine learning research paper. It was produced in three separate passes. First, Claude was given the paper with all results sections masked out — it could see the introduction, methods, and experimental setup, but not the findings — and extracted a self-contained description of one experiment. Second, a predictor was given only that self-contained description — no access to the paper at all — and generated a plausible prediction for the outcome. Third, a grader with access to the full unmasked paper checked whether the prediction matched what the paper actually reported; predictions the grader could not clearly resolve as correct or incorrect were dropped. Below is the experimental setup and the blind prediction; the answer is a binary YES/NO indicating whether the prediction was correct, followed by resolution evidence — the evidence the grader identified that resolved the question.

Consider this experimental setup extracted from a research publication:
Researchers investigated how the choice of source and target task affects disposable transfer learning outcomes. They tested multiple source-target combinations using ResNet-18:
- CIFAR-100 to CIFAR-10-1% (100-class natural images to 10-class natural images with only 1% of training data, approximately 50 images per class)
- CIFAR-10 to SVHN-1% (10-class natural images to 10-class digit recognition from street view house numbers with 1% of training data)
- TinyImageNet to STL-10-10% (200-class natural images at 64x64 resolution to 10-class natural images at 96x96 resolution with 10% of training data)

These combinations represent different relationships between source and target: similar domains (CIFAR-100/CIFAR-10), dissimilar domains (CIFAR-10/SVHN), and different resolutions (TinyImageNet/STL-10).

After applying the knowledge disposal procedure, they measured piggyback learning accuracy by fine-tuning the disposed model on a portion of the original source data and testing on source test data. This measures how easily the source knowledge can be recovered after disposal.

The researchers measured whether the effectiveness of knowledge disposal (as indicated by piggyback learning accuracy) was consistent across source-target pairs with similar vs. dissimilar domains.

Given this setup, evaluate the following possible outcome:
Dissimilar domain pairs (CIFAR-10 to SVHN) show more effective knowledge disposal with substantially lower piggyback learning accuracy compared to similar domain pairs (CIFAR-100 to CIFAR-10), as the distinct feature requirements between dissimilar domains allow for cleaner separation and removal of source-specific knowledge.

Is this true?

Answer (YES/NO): NO